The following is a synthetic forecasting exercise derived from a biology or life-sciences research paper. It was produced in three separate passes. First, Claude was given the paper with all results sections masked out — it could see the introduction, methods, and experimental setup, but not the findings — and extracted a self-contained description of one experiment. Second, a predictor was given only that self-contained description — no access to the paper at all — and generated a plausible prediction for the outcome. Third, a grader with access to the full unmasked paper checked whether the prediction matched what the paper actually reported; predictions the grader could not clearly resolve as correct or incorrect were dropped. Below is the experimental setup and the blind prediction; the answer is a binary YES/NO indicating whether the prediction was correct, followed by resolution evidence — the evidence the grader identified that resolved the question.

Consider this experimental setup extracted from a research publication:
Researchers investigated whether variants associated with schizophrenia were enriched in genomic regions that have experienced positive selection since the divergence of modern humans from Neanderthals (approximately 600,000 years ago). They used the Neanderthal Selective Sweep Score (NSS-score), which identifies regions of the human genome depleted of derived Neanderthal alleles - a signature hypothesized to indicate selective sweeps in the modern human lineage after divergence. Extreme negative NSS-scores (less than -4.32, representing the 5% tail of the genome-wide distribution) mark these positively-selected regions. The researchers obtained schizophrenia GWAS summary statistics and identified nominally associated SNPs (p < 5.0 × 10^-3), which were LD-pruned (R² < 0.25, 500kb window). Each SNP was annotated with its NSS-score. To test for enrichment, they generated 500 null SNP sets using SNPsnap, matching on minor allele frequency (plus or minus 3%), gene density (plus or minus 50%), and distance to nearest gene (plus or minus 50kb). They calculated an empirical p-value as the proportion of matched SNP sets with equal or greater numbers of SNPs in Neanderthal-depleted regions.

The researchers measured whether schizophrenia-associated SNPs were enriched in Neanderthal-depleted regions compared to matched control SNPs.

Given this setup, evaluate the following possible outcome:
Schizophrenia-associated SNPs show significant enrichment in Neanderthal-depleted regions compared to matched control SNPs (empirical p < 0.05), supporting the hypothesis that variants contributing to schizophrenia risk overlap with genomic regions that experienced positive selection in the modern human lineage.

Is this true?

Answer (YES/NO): YES